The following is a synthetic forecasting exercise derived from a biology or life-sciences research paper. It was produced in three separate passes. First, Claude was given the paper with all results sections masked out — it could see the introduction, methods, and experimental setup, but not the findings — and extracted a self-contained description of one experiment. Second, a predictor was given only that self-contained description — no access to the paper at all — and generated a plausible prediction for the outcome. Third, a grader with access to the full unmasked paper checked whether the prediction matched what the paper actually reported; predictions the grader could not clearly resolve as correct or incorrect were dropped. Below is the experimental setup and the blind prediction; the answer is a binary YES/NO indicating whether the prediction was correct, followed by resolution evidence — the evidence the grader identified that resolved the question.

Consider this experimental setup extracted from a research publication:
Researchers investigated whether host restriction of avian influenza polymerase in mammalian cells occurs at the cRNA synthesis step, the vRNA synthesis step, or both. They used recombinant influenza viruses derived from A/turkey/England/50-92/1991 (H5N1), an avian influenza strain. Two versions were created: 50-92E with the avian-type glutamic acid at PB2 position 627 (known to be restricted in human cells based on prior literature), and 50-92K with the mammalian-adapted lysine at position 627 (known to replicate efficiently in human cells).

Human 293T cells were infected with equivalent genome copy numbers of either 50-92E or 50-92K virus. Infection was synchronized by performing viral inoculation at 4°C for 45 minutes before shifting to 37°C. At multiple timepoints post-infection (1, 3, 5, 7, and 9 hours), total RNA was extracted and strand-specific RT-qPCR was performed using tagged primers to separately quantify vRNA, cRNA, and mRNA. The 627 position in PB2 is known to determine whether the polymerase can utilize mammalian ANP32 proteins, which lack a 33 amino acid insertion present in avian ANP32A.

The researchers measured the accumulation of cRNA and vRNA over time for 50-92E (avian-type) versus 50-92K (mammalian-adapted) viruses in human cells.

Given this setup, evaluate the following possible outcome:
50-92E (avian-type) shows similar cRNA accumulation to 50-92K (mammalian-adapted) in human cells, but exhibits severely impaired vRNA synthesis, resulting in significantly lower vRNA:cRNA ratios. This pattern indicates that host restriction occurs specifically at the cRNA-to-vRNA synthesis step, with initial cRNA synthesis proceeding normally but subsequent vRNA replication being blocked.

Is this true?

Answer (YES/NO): YES